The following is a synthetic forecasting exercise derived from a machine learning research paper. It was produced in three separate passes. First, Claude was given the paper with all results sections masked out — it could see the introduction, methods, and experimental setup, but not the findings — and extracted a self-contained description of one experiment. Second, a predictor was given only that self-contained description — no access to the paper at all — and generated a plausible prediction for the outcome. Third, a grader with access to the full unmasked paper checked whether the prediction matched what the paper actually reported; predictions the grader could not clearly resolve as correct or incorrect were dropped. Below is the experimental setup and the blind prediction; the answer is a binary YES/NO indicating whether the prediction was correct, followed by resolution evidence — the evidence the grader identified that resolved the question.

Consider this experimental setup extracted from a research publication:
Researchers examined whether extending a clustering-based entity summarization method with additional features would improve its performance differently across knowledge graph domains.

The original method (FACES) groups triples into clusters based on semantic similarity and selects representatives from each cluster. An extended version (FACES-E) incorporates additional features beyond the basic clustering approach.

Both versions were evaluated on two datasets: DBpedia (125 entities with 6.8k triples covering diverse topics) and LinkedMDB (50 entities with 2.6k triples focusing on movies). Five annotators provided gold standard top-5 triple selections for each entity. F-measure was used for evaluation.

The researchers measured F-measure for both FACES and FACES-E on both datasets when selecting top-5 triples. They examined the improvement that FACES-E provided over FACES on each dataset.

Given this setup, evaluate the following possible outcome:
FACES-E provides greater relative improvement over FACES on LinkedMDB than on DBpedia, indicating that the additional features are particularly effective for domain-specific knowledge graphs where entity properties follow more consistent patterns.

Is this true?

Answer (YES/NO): YES